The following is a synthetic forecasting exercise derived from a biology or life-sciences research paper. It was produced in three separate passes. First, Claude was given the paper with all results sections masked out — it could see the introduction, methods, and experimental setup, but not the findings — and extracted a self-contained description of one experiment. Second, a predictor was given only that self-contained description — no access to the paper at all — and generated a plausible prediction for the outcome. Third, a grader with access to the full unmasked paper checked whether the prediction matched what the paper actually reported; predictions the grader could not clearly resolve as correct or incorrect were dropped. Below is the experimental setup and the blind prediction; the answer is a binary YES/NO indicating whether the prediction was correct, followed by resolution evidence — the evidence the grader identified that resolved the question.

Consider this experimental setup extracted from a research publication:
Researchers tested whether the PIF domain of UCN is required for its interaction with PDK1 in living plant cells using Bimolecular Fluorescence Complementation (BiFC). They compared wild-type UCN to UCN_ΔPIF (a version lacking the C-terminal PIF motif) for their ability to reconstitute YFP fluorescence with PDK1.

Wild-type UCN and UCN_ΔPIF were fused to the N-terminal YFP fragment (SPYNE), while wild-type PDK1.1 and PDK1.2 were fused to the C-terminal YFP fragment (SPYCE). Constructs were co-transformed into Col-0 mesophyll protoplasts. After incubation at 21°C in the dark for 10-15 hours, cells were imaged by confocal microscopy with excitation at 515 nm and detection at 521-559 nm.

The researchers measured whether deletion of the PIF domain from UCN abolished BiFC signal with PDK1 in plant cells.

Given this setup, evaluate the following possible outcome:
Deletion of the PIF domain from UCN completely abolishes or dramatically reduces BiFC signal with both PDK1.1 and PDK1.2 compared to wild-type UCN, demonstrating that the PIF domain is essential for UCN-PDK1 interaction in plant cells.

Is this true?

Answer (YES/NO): YES